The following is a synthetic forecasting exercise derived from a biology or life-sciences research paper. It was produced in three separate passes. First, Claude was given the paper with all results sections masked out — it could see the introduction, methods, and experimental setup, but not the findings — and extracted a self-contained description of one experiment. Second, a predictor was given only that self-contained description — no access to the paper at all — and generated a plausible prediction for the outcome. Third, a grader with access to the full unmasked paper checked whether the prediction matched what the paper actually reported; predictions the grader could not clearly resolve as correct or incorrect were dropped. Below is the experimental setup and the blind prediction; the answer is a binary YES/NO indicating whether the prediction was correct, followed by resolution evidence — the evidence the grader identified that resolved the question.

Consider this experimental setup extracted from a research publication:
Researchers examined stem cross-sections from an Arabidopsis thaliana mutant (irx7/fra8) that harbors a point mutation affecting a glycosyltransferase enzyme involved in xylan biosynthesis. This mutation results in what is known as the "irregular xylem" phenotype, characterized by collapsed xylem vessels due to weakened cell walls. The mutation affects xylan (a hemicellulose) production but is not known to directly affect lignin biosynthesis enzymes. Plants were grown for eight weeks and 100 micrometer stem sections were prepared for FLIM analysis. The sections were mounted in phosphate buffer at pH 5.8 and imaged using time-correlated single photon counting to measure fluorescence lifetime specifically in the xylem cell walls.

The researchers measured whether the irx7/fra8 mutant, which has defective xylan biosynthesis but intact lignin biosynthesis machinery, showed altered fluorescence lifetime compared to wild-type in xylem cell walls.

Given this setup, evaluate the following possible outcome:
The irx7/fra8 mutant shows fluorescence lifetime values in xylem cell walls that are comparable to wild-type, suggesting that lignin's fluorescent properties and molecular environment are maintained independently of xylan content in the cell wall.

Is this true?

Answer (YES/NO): NO